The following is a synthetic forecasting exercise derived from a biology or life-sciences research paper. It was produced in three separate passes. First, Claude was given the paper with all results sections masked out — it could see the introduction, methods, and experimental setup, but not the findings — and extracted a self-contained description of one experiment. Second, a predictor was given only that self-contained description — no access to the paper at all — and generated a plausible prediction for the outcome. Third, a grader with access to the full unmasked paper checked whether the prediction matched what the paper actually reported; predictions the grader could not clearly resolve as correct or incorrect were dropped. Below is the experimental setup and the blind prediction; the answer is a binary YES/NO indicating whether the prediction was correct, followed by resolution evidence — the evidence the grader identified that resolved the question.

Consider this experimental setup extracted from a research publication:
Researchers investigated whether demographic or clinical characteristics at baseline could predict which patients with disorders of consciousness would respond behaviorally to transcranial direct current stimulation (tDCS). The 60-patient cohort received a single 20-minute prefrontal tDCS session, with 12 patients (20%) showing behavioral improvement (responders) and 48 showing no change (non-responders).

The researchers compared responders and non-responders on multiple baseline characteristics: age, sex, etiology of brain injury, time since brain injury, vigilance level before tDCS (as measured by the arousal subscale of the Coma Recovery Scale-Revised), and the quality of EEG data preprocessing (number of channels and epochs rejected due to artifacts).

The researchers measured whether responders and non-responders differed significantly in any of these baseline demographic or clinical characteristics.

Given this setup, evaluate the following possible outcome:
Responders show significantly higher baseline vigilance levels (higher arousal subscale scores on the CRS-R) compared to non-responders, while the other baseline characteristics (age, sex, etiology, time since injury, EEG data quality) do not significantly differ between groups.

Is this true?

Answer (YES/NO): NO